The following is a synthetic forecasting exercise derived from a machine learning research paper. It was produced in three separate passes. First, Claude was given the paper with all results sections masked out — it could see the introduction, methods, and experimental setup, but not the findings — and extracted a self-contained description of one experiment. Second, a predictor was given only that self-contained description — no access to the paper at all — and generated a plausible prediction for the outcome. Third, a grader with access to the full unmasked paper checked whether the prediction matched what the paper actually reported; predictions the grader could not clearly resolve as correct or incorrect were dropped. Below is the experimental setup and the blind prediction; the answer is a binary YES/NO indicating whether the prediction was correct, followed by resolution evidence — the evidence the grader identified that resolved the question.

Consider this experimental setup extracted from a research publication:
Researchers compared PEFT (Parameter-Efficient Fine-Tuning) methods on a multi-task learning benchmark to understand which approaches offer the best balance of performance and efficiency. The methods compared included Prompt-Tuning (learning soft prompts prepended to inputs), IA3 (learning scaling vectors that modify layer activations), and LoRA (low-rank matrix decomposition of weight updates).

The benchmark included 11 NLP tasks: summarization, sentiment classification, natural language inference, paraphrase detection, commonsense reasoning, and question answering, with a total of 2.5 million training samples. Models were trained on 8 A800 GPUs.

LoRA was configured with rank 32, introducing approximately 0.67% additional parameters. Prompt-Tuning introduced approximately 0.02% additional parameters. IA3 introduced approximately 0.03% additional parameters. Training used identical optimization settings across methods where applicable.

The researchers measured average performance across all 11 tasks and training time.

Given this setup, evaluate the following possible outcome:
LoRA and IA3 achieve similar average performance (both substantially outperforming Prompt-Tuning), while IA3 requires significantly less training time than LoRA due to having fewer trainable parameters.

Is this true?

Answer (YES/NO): NO